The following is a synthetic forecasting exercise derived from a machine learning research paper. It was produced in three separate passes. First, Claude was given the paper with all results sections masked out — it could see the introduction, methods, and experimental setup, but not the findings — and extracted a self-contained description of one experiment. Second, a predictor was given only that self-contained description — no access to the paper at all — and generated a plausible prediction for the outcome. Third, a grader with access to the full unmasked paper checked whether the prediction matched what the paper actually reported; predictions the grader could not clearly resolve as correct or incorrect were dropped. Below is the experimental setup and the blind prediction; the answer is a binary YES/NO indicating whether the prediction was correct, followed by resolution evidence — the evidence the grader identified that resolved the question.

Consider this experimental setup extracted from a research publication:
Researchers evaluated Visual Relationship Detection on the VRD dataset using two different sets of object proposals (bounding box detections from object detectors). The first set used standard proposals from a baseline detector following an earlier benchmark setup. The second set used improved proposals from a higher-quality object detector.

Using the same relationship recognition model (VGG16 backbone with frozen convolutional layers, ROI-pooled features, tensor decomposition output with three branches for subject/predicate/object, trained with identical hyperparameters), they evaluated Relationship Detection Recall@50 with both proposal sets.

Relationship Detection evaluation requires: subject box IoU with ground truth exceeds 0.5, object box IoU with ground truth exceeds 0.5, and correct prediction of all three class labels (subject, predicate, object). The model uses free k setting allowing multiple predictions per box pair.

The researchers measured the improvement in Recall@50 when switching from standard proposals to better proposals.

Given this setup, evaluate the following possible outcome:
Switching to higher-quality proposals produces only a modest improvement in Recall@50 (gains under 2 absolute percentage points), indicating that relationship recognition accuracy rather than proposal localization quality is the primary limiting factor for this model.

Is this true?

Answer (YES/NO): NO